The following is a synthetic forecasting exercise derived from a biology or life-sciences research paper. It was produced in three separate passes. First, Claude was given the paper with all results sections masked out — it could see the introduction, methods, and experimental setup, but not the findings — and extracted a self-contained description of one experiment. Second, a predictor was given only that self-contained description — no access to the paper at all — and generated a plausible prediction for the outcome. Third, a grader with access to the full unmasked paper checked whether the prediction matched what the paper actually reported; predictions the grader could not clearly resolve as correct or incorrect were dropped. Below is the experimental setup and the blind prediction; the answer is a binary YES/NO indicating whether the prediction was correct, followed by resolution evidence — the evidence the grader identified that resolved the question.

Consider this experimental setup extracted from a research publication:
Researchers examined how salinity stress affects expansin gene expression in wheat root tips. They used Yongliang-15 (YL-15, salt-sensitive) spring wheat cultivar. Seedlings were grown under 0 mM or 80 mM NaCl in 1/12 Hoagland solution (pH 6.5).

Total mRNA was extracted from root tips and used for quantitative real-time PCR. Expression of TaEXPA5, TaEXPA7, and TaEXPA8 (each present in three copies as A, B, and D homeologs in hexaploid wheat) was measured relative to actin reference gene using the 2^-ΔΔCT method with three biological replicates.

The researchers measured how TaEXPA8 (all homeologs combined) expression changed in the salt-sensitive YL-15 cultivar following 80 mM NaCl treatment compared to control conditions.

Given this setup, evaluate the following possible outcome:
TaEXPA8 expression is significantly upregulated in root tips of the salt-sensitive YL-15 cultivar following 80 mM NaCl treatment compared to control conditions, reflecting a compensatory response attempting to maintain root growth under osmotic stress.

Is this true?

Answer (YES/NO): NO